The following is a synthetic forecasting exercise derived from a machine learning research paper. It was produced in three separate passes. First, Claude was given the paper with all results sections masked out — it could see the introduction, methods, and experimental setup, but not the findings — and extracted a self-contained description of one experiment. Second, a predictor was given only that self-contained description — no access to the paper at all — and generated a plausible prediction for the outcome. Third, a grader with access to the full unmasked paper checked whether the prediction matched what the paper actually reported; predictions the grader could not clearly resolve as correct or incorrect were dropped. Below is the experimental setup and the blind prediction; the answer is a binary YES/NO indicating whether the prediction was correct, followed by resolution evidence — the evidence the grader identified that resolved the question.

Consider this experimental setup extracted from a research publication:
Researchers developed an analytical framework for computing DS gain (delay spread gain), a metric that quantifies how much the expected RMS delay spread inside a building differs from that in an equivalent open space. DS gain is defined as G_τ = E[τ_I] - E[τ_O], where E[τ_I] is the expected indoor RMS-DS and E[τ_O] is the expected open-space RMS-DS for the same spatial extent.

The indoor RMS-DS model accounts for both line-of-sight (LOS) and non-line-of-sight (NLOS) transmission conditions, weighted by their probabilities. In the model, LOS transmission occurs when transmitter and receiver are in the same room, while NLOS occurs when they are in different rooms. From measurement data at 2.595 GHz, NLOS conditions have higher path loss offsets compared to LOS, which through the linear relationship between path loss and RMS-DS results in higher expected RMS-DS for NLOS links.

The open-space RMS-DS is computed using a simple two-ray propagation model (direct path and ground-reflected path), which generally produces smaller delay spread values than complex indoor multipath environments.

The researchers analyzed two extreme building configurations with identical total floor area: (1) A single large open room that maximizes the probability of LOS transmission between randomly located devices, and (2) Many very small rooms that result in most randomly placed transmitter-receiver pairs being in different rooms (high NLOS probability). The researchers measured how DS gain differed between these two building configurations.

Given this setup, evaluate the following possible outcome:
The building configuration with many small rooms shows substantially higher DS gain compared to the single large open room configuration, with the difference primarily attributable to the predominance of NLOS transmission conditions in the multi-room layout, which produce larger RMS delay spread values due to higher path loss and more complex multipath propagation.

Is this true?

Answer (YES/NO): YES